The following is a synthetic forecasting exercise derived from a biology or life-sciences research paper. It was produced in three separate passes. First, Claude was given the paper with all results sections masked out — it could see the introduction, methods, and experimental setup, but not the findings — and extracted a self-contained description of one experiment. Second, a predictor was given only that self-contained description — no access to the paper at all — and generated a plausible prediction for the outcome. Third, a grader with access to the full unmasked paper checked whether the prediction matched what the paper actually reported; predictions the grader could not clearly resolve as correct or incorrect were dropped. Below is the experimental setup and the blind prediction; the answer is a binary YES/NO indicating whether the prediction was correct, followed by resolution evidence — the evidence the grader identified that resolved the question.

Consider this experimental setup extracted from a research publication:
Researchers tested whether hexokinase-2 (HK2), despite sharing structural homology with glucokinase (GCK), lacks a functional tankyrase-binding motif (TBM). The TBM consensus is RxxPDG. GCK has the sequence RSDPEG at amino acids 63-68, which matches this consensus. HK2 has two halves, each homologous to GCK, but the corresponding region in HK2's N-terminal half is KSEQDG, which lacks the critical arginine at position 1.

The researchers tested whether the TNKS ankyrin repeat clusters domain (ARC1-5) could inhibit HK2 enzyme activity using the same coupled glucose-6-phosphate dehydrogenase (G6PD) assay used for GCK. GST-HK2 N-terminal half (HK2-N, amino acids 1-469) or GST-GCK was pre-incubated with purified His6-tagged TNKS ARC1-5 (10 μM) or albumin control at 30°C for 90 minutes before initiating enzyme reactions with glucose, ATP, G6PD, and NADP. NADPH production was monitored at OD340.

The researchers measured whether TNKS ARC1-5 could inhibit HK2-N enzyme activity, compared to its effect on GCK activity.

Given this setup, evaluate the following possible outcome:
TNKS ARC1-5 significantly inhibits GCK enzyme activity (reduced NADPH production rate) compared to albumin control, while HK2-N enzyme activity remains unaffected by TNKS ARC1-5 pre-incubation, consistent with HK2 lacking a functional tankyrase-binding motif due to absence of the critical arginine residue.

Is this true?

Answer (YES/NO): NO